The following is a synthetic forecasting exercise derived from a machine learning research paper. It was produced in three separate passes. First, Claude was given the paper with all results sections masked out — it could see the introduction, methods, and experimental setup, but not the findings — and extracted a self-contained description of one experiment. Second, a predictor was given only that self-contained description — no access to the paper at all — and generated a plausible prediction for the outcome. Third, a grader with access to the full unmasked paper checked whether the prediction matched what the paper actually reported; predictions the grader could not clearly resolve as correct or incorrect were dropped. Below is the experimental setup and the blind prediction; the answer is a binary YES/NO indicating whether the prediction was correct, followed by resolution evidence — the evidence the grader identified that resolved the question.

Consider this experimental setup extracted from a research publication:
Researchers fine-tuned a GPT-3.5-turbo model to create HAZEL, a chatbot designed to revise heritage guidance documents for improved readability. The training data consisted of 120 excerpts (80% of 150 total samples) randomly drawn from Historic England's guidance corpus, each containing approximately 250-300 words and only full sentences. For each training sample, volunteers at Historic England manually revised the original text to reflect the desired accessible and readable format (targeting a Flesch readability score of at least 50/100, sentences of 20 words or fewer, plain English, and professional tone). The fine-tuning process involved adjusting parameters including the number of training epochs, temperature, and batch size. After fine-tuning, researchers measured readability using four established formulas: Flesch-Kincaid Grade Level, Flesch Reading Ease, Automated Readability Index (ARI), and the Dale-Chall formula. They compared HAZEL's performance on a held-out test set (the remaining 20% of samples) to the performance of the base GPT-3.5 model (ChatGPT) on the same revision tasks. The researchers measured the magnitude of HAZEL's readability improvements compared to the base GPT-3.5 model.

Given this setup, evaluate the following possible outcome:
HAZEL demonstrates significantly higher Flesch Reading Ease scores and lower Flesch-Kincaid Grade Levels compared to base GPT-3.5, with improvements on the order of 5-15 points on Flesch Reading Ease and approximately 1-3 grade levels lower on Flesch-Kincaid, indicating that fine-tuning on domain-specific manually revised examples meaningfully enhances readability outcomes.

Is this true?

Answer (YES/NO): NO